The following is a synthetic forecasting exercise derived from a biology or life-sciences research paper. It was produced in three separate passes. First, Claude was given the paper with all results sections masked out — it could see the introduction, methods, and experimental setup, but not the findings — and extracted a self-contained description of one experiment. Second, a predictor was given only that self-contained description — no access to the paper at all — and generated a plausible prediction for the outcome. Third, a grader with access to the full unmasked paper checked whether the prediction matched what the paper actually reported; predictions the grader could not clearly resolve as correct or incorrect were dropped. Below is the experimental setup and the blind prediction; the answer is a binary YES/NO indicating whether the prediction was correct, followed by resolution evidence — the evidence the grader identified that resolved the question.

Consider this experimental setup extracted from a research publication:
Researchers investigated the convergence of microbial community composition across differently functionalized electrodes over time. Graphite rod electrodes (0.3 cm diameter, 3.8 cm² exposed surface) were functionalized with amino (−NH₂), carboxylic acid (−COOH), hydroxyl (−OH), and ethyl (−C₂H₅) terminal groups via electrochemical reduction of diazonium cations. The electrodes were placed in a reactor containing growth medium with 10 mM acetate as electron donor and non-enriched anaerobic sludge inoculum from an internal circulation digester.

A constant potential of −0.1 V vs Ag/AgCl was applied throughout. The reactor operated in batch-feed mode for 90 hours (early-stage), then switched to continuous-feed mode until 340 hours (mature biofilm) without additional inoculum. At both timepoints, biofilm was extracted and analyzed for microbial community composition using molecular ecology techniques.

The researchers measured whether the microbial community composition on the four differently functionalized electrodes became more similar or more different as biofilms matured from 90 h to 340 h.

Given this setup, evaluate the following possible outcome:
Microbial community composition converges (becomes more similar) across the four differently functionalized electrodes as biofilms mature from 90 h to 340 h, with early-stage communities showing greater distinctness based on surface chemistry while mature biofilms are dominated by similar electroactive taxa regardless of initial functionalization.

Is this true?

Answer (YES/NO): YES